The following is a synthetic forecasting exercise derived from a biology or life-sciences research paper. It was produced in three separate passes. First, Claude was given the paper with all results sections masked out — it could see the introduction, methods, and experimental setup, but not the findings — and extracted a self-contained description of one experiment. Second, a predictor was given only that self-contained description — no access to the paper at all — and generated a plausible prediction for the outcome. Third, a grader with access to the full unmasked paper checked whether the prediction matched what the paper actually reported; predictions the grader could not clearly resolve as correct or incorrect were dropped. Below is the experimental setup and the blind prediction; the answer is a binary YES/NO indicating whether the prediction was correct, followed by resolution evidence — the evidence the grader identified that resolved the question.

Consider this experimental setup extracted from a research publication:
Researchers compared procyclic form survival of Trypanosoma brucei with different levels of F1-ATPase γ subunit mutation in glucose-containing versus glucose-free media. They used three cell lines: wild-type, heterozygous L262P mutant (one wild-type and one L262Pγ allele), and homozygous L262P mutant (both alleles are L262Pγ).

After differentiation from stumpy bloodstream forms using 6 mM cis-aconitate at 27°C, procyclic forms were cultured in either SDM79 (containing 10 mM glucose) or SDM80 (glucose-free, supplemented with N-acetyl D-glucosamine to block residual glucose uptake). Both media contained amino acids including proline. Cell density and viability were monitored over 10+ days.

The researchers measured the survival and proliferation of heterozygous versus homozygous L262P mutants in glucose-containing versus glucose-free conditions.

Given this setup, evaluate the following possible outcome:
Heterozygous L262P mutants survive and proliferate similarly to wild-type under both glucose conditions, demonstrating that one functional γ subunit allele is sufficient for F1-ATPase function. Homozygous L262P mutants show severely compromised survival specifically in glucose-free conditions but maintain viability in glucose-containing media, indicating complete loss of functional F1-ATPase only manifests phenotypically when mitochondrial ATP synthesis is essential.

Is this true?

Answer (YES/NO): NO